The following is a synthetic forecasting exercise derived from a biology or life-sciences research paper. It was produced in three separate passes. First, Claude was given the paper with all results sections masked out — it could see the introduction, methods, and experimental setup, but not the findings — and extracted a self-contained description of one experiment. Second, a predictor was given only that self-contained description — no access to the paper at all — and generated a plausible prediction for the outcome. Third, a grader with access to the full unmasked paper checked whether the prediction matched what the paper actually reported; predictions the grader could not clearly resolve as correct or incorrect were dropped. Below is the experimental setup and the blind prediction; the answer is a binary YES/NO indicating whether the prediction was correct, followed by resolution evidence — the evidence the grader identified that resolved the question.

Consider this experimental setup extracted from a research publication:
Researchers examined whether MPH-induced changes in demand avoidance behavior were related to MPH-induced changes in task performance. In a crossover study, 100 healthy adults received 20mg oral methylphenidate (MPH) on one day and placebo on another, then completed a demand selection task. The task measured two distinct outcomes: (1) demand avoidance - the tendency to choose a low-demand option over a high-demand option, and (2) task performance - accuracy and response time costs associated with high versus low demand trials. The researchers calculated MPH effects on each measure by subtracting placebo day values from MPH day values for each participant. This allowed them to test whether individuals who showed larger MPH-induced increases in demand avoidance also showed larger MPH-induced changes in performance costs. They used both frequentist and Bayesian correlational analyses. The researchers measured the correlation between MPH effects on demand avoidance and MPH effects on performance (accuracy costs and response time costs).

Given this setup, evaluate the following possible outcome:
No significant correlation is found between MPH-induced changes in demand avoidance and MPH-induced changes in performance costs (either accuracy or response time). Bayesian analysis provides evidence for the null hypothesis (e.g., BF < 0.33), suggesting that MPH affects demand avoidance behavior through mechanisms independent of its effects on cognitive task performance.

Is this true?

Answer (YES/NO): YES